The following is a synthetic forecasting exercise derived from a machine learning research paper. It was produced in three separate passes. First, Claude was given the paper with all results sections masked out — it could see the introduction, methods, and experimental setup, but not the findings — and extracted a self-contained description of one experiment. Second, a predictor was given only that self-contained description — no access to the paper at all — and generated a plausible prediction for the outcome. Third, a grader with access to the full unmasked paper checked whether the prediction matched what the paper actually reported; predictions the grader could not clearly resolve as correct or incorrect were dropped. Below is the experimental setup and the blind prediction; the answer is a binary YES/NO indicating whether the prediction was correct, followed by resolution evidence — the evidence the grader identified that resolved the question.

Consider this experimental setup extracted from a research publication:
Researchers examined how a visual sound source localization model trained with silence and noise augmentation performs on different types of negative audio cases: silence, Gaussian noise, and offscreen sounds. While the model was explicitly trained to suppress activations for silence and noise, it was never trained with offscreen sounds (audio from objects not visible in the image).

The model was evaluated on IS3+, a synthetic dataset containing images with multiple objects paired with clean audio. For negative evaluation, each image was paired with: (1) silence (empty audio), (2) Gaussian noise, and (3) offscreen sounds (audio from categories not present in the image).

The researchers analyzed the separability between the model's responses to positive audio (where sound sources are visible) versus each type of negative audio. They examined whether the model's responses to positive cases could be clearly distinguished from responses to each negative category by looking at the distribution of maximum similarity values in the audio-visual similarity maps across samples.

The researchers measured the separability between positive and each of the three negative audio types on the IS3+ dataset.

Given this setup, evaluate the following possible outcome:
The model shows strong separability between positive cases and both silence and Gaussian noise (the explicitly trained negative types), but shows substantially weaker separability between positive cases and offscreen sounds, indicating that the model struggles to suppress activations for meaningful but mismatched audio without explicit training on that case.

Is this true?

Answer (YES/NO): YES